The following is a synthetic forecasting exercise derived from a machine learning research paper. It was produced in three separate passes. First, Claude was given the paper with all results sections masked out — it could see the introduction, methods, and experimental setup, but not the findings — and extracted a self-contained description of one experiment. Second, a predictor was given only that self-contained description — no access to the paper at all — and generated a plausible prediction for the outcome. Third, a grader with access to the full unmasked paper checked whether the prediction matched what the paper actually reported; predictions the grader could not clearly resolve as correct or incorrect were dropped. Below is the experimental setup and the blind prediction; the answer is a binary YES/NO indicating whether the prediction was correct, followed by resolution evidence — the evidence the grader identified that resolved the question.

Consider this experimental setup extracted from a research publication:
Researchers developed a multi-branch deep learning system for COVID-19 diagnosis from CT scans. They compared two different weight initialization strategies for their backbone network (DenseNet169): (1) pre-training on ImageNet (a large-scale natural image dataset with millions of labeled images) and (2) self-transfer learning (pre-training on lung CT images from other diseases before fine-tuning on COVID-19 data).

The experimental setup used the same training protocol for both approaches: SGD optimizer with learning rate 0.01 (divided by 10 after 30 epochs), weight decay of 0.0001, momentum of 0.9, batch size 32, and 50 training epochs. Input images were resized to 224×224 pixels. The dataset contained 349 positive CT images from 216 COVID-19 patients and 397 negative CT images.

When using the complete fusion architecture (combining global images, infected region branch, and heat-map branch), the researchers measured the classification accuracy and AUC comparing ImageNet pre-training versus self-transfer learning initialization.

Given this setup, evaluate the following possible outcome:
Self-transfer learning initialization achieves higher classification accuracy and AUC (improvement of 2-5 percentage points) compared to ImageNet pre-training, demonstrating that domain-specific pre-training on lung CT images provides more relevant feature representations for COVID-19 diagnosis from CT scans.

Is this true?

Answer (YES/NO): NO